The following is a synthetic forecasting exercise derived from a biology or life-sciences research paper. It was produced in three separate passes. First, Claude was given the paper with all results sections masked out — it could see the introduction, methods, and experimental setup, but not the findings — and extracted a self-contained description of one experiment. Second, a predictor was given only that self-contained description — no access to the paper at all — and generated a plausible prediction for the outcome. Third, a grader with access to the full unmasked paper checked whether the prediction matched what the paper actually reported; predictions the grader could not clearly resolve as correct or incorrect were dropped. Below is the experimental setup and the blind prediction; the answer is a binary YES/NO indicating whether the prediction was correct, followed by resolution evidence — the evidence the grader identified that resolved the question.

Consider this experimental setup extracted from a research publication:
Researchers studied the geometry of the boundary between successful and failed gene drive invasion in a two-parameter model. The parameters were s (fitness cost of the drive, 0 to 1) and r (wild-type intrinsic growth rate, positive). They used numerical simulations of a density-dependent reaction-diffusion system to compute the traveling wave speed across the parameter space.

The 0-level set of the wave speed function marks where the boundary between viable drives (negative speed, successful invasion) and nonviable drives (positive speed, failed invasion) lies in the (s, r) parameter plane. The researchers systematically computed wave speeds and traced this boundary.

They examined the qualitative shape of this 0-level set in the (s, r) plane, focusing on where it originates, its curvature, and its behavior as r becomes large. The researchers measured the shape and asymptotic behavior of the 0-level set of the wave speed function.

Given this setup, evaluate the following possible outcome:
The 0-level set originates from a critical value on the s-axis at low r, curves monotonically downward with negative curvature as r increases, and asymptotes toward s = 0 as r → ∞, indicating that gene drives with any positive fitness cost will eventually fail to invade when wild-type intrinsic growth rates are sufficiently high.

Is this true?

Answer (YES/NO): NO